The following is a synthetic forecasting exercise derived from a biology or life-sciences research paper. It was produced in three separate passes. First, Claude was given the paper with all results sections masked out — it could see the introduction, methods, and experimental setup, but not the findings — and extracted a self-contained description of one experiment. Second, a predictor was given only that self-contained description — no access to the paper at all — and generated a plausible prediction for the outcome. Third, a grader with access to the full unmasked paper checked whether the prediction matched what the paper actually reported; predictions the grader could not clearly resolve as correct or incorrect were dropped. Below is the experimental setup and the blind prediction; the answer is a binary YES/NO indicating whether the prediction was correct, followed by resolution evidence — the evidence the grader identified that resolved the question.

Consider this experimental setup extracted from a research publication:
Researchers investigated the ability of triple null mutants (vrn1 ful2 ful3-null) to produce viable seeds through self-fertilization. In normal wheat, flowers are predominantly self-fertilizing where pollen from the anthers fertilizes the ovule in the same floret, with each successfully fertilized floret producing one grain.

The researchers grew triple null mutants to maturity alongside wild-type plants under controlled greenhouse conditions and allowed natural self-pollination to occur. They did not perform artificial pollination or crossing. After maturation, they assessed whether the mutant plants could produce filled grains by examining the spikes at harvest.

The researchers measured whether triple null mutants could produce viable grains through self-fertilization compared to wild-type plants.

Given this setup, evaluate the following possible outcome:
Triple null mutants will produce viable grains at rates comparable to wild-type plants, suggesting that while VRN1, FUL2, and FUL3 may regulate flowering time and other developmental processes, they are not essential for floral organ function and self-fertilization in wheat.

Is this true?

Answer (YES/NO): NO